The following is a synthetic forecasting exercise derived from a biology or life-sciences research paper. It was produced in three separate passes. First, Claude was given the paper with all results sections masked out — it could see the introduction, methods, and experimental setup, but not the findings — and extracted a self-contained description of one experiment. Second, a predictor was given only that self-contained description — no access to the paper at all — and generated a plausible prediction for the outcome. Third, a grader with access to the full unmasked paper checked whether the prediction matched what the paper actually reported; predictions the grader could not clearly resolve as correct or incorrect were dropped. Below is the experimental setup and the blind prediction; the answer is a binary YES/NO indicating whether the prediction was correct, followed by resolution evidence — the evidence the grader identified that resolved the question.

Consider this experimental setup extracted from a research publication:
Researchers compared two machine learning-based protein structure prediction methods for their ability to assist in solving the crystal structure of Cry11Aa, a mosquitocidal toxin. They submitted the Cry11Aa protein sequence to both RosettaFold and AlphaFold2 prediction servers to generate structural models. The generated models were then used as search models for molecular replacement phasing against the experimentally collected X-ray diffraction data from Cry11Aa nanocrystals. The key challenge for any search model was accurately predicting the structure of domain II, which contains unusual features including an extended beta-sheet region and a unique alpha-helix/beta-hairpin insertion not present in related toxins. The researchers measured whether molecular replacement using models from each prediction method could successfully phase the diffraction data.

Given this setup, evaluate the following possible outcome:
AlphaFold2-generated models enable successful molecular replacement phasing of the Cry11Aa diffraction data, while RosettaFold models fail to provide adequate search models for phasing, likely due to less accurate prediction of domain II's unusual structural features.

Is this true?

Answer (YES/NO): YES